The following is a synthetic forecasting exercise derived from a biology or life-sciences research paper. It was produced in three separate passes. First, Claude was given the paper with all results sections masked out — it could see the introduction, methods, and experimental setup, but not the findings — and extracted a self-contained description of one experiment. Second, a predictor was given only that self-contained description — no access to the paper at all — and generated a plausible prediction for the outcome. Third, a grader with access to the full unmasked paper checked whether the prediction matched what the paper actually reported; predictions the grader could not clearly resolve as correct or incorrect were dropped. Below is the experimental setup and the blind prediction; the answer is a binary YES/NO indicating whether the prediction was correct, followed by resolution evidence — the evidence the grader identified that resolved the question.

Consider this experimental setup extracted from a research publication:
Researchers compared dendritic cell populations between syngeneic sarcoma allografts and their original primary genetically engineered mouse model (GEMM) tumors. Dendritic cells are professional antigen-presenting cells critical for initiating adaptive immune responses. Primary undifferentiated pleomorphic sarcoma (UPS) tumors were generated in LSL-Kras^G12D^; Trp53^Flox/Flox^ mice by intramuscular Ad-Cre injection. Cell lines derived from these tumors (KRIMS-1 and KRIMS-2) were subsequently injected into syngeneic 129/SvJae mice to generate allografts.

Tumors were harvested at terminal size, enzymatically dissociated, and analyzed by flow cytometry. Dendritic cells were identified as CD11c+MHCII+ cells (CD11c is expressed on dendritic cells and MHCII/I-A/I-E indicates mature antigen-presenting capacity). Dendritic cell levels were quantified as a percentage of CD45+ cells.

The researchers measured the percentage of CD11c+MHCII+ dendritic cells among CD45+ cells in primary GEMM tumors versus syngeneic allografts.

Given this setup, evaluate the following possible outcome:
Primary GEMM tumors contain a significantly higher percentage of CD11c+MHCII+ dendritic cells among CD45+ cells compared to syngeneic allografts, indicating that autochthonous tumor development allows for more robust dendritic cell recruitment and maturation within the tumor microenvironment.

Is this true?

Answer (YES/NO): NO